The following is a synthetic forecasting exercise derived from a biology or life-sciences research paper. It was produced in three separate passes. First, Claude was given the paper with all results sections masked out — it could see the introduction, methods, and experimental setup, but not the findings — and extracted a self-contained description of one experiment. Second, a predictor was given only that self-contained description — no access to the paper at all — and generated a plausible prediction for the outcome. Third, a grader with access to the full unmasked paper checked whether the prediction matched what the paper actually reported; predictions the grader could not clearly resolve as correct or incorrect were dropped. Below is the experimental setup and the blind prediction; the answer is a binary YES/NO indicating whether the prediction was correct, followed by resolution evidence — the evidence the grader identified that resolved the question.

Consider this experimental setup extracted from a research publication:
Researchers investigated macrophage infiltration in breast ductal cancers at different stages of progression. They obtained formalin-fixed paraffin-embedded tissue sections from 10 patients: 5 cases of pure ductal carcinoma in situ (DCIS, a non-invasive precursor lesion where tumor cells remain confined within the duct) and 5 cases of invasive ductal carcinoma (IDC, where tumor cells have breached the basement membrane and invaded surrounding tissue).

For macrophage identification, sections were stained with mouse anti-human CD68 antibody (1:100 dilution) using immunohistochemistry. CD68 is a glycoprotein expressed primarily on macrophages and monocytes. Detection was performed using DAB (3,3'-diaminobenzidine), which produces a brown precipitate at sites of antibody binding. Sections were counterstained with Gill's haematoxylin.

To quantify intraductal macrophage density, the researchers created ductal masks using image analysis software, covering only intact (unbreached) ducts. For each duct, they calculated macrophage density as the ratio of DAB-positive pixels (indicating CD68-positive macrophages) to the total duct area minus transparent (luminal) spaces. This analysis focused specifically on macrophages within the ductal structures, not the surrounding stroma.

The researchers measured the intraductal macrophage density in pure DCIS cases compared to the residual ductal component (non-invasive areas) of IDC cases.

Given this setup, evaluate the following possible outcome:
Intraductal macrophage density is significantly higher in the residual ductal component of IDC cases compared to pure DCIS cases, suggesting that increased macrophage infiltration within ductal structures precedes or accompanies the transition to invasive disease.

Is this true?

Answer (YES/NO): YES